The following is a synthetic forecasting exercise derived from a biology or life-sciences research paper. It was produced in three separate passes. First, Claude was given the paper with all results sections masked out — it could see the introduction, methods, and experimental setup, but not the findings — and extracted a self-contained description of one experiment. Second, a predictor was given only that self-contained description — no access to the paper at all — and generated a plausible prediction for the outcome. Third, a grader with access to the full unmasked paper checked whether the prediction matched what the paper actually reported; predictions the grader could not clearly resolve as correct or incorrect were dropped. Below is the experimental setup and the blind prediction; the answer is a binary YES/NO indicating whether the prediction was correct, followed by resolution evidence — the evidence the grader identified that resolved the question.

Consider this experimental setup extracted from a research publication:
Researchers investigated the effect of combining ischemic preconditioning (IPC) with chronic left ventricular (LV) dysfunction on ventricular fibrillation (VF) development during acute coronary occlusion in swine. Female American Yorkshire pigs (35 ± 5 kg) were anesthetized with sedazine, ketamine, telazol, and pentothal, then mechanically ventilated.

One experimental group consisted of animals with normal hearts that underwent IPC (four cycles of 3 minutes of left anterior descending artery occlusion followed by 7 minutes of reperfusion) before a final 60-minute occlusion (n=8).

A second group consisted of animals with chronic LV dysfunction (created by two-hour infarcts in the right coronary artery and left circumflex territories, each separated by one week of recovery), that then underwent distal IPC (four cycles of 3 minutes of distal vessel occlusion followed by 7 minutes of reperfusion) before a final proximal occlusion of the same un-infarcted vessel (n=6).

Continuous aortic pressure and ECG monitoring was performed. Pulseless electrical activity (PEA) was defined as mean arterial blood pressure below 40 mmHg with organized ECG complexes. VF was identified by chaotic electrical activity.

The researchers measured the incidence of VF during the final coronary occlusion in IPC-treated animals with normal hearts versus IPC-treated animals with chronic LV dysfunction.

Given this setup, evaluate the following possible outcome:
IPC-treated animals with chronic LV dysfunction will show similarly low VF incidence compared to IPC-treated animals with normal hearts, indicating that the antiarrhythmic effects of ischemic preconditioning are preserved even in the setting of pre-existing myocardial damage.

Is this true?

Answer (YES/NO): NO